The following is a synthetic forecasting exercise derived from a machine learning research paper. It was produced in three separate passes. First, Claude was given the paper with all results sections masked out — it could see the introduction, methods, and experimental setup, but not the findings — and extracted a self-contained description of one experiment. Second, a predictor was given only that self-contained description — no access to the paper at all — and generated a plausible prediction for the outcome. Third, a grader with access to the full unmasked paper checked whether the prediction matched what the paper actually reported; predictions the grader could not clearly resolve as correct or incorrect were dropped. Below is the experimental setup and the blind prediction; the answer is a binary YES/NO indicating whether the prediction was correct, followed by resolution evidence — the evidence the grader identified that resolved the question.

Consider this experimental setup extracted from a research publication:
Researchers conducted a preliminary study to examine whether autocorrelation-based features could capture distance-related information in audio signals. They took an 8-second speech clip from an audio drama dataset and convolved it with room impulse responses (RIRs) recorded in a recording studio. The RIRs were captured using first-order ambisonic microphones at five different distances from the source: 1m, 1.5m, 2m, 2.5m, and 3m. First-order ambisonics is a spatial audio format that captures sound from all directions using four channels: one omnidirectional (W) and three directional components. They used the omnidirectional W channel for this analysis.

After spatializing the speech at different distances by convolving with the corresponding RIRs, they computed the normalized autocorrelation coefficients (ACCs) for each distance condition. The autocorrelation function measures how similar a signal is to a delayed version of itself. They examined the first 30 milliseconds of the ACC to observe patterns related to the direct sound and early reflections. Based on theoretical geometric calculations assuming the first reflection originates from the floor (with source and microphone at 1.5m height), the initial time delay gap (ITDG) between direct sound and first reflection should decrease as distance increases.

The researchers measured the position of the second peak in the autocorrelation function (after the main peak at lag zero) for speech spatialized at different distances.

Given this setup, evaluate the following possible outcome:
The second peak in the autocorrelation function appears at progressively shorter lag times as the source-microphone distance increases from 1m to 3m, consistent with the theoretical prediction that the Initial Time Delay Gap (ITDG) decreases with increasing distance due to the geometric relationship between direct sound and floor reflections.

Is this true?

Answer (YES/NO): YES